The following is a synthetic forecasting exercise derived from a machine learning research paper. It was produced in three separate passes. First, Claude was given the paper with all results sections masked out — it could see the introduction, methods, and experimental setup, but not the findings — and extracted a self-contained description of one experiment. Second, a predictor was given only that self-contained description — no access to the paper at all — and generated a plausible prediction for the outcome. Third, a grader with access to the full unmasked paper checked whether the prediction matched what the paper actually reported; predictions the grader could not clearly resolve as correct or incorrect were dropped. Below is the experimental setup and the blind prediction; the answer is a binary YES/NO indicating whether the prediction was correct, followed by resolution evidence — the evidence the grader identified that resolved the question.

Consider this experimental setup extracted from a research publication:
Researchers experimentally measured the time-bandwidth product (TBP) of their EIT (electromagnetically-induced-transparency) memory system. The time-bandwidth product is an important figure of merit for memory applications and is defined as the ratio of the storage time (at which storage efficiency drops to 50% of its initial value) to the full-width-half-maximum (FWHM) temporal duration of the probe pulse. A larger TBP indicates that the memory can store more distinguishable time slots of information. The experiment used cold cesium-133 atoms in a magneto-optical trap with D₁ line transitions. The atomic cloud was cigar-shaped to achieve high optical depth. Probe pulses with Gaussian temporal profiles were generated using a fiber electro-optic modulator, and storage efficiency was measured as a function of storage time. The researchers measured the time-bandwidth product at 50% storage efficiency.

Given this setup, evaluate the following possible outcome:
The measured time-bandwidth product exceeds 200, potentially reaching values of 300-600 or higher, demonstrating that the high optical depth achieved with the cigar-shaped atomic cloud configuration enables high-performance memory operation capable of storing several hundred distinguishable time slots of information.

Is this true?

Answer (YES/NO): NO